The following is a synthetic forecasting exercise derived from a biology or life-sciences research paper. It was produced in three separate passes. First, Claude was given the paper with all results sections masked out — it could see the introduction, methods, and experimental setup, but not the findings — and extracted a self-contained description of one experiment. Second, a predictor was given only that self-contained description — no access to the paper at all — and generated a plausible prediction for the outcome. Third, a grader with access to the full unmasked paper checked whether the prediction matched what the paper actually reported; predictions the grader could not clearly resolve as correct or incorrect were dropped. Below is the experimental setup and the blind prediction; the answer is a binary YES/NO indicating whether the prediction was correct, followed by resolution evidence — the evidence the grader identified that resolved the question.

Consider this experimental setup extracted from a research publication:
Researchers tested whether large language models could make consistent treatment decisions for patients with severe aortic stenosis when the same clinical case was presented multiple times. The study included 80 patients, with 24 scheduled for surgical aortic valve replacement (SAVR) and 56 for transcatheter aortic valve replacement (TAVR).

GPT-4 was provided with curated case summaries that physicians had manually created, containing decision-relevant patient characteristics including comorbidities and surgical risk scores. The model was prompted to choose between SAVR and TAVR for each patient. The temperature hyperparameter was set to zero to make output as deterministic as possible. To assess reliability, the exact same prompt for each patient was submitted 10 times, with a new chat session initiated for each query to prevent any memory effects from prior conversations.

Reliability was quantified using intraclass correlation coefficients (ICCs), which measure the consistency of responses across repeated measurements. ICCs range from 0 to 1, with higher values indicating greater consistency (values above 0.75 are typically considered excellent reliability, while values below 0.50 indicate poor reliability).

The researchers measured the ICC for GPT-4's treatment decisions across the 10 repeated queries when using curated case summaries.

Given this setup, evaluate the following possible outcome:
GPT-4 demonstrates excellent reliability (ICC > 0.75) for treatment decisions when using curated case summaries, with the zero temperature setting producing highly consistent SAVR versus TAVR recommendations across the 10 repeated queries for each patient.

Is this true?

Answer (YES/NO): YES